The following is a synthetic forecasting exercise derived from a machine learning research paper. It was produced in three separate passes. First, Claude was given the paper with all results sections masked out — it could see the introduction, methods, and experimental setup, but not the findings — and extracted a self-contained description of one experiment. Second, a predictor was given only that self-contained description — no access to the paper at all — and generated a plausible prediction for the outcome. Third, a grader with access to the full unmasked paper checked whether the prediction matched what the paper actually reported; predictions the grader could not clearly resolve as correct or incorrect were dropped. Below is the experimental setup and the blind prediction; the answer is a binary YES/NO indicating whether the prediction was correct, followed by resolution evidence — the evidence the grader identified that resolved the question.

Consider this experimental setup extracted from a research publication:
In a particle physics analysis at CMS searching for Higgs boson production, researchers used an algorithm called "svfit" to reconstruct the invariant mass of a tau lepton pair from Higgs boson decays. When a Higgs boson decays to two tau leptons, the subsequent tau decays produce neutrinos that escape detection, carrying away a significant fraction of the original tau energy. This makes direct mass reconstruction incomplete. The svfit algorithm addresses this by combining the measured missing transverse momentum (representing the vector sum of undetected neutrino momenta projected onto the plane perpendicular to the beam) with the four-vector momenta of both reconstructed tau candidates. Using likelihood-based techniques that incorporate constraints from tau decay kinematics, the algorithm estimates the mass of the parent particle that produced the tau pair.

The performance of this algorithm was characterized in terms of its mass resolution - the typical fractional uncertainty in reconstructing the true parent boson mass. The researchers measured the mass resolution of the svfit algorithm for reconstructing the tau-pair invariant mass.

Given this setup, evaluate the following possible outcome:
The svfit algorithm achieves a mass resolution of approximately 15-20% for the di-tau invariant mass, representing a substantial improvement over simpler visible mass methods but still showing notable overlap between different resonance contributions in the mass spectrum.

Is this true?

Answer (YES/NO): NO